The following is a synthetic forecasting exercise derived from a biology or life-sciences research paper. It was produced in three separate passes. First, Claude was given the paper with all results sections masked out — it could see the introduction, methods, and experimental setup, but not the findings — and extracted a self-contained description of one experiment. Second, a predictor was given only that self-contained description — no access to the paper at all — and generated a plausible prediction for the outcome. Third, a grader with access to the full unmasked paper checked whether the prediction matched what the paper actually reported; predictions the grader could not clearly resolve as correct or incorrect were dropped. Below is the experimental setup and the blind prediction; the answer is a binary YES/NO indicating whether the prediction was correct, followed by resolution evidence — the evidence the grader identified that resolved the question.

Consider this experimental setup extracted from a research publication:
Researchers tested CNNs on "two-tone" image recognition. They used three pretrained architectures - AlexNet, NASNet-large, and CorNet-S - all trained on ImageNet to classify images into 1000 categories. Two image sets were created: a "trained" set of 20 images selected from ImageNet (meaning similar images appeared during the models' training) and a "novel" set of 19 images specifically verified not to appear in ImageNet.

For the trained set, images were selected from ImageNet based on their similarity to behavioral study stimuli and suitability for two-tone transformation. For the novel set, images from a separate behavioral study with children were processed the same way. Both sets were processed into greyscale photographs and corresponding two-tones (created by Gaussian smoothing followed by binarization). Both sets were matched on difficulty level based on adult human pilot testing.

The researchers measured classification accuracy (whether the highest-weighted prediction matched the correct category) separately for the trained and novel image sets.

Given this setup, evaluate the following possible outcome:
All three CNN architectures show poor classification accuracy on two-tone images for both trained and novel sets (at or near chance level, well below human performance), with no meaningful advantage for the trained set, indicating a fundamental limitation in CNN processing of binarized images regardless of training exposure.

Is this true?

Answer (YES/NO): NO